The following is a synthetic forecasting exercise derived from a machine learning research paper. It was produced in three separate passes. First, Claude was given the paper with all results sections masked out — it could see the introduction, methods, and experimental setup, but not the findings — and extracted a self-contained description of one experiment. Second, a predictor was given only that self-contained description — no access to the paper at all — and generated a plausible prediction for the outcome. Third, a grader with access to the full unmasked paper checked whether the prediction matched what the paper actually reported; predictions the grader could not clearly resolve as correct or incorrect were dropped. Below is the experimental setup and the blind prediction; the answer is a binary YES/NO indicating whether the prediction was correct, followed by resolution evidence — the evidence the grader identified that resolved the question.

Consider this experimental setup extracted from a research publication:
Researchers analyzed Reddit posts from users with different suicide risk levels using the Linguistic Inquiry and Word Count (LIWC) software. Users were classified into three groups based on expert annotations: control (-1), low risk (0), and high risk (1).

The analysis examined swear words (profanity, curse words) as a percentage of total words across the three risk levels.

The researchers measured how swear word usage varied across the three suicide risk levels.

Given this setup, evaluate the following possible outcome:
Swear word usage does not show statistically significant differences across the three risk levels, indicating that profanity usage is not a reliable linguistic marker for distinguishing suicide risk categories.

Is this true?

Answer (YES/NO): NO